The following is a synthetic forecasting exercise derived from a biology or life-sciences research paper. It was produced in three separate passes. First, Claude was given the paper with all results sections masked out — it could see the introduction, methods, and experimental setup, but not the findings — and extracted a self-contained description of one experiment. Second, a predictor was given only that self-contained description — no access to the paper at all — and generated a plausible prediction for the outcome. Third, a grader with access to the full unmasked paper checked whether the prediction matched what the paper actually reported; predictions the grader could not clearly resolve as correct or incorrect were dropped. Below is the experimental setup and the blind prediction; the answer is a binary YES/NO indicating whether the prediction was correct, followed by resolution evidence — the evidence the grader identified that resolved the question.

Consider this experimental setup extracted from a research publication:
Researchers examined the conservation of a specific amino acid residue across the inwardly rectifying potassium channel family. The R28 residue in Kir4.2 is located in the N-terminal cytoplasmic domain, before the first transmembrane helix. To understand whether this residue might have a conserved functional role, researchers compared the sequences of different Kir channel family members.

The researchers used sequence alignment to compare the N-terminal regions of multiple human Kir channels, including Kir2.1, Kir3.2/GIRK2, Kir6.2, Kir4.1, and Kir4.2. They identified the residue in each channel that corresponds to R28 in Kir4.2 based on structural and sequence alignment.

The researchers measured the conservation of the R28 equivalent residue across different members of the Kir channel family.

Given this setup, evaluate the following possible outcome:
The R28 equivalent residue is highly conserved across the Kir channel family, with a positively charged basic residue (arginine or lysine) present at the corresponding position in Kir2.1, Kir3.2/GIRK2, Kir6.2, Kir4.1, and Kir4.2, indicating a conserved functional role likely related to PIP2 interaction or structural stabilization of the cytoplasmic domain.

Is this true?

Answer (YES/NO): YES